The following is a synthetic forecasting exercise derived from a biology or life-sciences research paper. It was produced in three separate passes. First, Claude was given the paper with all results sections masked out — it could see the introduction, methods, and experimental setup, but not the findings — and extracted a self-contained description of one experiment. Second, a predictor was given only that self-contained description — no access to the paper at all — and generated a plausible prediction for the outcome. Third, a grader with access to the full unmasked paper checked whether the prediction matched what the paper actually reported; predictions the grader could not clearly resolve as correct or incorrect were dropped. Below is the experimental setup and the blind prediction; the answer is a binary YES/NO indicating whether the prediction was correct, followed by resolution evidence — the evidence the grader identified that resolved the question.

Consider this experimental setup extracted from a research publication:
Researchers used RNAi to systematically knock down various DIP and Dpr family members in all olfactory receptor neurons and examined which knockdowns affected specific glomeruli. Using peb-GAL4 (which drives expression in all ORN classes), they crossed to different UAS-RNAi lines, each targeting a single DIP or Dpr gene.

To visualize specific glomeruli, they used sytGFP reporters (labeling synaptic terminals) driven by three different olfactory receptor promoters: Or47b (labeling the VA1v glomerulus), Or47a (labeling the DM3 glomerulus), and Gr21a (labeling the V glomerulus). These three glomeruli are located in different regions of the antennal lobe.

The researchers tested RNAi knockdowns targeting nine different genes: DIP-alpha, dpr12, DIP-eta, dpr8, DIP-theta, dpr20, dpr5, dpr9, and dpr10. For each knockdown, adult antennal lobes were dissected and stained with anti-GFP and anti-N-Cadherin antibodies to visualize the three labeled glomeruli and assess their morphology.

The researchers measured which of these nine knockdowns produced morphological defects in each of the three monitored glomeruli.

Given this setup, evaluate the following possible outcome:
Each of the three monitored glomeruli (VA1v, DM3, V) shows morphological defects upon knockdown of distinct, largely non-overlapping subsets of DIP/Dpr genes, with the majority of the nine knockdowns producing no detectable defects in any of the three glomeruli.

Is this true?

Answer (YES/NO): NO